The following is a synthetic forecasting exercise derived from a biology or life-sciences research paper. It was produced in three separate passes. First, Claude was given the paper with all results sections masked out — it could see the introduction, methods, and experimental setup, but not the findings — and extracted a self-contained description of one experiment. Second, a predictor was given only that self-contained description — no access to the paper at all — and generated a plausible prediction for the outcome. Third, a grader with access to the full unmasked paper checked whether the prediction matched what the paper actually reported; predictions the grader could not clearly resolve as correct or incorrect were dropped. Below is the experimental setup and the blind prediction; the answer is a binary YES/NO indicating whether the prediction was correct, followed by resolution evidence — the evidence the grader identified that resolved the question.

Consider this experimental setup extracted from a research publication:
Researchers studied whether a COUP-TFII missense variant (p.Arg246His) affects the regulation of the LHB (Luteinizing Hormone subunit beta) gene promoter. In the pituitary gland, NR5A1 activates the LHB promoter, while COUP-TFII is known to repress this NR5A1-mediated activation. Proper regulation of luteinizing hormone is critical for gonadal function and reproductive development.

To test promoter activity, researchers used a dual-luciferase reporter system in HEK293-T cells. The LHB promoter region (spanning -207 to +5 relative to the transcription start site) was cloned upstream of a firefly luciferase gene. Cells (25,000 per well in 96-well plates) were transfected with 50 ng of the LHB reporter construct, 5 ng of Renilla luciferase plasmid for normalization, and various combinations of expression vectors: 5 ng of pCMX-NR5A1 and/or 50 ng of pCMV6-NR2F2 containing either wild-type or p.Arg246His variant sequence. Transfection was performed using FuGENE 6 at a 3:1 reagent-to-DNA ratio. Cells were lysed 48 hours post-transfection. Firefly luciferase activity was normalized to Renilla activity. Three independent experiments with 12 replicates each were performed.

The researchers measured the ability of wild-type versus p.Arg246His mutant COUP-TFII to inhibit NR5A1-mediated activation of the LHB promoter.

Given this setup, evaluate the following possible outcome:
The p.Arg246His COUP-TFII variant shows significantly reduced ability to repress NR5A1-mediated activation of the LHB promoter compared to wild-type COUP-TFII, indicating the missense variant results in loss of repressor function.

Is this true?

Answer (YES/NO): YES